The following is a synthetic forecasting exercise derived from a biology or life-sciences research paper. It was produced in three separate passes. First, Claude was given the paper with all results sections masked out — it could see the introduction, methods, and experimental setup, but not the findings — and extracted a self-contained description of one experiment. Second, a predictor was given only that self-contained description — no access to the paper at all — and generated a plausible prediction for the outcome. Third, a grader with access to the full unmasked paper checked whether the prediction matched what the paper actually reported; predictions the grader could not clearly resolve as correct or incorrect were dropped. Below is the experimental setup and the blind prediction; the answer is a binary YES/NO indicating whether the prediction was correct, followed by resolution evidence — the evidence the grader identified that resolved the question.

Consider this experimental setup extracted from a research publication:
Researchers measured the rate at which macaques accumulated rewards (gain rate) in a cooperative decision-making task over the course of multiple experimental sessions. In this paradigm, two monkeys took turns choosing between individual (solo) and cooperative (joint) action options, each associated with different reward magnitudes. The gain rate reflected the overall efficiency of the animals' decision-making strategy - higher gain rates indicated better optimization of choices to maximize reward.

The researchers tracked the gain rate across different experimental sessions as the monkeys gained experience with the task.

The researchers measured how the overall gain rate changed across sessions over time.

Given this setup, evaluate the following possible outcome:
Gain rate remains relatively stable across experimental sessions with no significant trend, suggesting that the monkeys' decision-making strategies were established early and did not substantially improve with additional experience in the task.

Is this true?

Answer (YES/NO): NO